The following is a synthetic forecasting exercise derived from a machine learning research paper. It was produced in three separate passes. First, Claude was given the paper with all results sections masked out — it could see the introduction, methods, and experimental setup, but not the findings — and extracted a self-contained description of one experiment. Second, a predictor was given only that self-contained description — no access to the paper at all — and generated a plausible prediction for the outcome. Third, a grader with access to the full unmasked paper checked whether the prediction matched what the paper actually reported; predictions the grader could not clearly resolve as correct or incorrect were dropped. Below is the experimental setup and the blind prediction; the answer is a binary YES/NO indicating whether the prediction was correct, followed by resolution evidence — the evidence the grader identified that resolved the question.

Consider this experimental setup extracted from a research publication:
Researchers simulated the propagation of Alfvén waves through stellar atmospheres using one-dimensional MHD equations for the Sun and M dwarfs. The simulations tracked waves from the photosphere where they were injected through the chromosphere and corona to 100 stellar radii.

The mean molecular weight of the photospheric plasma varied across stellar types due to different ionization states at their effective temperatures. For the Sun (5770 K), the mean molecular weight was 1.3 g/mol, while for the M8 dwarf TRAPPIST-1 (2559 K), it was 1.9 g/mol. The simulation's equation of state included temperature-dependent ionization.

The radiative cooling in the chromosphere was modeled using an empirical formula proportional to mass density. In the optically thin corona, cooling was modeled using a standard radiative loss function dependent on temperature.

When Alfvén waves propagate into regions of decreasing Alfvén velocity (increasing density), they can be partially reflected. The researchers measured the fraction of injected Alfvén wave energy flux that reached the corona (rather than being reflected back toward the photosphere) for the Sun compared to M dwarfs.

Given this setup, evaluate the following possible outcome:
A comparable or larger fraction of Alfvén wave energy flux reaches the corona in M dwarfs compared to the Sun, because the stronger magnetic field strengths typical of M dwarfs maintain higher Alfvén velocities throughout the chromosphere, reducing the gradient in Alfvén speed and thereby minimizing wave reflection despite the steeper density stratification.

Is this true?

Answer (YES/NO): YES